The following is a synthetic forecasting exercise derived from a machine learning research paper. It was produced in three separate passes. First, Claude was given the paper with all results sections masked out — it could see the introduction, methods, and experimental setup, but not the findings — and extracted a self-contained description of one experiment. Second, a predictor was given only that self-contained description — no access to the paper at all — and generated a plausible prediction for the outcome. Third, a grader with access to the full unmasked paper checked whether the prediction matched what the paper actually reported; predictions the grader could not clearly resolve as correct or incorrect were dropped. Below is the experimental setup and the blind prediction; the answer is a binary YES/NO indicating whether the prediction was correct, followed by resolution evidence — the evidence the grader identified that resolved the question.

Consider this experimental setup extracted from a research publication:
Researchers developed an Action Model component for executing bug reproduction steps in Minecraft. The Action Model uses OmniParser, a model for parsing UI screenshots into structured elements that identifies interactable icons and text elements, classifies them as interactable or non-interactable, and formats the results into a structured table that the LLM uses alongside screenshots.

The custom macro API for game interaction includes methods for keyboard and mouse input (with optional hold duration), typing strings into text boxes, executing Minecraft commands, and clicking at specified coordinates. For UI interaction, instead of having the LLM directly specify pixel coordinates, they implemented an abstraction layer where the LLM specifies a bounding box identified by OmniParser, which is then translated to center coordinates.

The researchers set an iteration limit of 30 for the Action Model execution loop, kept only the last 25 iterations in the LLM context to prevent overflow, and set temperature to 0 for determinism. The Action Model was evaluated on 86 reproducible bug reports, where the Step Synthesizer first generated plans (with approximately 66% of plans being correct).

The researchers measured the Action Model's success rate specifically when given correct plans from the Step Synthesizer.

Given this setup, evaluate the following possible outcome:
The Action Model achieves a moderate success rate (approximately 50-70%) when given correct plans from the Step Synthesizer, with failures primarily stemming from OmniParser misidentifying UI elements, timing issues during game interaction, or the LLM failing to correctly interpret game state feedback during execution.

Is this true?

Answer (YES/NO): NO